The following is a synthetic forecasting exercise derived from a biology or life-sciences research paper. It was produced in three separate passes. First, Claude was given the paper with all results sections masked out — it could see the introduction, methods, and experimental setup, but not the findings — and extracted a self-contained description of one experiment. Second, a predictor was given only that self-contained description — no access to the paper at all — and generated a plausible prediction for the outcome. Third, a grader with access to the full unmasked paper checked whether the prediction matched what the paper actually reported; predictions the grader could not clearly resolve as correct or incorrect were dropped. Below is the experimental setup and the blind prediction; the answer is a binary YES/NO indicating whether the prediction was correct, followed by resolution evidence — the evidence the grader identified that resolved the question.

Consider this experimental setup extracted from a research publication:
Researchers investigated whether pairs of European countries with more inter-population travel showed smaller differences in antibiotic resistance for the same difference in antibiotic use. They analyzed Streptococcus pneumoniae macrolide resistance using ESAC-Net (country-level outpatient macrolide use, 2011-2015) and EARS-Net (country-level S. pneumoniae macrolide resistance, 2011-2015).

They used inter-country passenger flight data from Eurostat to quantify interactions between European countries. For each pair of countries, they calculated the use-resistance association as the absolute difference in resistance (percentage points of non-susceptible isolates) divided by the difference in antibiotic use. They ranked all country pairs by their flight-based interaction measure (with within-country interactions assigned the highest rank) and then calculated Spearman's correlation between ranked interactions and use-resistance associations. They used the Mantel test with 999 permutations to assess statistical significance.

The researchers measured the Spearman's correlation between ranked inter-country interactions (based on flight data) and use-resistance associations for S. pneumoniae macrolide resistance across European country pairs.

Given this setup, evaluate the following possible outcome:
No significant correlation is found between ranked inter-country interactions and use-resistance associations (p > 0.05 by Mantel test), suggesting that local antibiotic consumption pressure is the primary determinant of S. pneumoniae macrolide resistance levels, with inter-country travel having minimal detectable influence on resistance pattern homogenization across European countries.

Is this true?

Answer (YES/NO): NO